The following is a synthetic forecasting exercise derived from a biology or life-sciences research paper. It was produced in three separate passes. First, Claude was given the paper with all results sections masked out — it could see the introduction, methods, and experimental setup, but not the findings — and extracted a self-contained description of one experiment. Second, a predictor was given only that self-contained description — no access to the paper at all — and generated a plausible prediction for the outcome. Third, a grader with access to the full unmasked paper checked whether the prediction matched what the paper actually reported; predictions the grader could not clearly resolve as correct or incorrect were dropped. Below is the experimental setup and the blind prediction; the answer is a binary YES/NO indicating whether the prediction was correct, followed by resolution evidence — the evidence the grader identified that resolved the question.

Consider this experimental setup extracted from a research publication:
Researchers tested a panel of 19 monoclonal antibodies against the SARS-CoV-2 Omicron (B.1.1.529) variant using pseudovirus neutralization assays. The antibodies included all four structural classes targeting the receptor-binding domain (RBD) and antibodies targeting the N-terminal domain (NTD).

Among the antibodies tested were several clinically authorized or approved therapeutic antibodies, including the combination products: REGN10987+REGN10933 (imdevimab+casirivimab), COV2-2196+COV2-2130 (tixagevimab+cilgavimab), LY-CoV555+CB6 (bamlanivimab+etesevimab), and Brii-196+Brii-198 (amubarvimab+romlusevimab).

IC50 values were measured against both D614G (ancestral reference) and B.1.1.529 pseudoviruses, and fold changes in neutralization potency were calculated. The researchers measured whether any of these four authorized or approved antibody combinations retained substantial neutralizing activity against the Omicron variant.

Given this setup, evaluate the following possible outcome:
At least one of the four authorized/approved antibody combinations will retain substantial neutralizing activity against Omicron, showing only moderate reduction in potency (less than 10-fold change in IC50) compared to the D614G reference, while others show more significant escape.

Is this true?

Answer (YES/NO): NO